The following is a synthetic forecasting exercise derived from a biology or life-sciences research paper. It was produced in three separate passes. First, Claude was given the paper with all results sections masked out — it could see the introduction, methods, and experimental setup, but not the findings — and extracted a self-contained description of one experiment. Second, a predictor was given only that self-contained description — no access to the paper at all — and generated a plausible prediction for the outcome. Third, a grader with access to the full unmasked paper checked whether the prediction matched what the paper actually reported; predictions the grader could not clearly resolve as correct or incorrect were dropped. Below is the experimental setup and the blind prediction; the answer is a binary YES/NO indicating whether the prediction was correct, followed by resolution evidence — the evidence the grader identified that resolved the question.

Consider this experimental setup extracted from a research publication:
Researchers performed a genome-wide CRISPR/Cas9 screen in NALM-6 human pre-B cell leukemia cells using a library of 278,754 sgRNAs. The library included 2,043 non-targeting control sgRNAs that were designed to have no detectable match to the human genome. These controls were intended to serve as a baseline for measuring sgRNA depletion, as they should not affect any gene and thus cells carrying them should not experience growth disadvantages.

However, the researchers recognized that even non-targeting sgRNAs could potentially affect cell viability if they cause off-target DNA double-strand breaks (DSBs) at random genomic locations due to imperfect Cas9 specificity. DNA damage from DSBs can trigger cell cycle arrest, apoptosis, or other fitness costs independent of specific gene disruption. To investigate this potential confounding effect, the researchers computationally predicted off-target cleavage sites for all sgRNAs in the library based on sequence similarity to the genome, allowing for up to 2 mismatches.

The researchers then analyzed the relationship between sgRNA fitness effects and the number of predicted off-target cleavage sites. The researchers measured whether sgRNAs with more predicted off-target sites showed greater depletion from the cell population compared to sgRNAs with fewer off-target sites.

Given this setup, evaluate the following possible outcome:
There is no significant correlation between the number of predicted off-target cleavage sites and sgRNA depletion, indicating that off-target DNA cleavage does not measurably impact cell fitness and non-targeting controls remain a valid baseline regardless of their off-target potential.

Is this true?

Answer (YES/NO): NO